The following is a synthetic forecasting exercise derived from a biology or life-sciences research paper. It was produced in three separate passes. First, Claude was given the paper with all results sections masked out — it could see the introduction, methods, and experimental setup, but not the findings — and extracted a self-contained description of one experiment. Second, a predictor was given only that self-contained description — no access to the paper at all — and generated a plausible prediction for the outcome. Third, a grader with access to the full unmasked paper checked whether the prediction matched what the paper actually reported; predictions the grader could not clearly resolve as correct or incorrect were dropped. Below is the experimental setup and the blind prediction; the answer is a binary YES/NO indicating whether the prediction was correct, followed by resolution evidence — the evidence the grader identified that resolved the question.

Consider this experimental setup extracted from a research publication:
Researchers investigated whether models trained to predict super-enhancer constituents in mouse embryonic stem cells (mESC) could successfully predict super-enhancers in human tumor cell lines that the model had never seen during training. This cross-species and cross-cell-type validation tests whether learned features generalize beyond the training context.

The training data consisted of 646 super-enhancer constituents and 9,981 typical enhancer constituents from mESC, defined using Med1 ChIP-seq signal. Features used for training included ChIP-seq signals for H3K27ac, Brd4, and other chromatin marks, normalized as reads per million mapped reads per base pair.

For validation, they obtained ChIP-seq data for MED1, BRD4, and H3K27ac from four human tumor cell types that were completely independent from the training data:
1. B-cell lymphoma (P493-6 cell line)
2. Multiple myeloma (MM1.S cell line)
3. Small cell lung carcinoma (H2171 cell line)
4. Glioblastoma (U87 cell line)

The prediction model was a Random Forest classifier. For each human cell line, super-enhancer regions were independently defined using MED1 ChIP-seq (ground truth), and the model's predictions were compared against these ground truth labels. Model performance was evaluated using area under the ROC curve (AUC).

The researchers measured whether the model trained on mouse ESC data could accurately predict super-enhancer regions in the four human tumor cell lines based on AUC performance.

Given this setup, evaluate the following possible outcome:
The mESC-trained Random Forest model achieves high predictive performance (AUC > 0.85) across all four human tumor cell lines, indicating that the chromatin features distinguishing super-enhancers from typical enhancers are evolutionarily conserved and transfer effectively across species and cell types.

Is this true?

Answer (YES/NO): YES